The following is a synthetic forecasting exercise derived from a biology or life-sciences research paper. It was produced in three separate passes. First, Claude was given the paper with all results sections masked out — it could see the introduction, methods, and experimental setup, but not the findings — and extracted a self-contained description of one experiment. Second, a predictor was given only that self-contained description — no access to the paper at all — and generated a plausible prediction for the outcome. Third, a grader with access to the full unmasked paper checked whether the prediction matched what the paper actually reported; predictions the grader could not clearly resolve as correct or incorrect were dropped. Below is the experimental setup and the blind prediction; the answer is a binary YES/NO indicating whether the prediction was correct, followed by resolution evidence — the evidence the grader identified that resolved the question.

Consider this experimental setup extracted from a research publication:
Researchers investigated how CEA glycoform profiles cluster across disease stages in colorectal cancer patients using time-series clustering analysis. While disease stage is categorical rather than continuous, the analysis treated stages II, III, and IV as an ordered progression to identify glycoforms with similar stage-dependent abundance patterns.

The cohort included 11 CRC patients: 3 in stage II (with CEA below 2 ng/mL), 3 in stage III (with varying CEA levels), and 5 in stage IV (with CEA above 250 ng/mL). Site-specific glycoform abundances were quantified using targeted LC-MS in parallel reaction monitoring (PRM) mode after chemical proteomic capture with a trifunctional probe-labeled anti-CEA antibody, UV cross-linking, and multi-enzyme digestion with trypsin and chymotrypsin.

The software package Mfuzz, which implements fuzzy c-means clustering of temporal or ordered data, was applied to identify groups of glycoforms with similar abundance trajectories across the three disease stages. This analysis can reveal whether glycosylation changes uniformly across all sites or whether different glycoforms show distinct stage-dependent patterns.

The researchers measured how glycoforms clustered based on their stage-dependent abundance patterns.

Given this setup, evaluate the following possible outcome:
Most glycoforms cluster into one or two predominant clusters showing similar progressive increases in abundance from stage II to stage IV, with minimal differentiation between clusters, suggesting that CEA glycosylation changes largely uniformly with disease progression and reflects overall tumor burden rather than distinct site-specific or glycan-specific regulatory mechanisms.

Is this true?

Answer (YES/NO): NO